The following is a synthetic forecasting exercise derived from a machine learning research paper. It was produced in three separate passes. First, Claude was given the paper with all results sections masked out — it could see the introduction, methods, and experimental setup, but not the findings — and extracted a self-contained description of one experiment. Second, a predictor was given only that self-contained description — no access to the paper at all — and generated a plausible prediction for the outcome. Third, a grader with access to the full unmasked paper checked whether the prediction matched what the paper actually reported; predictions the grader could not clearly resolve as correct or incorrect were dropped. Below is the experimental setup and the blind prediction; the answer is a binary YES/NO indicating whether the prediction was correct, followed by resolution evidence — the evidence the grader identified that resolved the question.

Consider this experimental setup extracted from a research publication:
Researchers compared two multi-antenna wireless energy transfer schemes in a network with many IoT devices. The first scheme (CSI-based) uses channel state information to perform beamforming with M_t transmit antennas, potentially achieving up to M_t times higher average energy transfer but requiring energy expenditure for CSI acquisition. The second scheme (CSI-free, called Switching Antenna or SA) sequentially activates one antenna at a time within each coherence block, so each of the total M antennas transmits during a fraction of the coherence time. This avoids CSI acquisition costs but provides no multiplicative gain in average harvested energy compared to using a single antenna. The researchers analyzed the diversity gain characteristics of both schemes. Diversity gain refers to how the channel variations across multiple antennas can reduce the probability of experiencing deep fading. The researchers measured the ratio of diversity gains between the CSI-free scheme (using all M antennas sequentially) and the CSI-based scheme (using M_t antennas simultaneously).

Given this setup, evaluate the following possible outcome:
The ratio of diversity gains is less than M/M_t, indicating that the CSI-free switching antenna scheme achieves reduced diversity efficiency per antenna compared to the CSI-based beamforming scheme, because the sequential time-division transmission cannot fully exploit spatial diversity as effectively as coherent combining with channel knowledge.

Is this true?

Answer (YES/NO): NO